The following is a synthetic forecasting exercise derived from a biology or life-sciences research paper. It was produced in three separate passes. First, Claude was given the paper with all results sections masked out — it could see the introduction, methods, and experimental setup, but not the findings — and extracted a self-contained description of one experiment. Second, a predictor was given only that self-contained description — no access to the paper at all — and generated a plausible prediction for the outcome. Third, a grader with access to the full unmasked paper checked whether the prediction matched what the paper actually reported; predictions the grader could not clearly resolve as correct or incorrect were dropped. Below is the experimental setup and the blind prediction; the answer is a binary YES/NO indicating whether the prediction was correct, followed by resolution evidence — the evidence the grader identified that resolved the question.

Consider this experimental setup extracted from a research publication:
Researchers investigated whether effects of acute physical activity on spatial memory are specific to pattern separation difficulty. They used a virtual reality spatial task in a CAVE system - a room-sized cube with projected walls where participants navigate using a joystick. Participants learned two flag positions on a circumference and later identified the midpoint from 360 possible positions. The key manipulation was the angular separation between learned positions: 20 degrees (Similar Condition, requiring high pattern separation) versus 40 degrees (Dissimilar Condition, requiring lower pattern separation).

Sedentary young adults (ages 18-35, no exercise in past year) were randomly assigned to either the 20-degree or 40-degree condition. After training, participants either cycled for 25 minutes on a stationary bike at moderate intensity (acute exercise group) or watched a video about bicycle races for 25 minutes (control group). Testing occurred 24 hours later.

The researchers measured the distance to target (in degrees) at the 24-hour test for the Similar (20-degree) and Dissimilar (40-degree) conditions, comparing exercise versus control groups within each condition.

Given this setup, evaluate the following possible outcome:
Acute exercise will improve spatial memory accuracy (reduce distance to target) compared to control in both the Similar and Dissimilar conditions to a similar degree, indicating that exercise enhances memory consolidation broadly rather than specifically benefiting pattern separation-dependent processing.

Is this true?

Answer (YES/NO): NO